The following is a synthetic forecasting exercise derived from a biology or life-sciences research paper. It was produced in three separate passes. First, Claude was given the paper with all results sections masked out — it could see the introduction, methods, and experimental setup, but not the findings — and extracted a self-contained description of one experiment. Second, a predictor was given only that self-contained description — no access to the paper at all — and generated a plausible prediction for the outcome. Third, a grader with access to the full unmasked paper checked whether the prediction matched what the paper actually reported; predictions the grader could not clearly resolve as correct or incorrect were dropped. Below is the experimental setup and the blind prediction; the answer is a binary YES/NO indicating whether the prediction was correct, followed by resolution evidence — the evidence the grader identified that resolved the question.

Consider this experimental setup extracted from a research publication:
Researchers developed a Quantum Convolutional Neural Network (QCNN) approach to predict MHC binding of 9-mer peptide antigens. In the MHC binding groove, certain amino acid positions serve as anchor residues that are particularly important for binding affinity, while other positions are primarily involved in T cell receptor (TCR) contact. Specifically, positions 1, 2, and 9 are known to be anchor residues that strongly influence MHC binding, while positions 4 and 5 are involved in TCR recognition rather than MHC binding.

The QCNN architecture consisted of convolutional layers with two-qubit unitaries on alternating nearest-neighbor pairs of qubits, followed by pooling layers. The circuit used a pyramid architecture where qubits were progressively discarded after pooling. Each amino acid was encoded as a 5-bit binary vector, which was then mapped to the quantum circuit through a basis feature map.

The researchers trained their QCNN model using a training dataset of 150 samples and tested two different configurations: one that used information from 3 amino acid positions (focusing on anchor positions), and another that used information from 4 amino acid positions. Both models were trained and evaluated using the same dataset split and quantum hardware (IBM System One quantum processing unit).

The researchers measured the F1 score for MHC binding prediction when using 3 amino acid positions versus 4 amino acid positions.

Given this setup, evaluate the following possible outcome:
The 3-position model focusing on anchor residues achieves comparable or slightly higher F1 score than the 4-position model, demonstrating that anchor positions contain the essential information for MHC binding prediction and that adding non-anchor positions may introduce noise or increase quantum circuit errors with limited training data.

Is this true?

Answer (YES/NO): NO